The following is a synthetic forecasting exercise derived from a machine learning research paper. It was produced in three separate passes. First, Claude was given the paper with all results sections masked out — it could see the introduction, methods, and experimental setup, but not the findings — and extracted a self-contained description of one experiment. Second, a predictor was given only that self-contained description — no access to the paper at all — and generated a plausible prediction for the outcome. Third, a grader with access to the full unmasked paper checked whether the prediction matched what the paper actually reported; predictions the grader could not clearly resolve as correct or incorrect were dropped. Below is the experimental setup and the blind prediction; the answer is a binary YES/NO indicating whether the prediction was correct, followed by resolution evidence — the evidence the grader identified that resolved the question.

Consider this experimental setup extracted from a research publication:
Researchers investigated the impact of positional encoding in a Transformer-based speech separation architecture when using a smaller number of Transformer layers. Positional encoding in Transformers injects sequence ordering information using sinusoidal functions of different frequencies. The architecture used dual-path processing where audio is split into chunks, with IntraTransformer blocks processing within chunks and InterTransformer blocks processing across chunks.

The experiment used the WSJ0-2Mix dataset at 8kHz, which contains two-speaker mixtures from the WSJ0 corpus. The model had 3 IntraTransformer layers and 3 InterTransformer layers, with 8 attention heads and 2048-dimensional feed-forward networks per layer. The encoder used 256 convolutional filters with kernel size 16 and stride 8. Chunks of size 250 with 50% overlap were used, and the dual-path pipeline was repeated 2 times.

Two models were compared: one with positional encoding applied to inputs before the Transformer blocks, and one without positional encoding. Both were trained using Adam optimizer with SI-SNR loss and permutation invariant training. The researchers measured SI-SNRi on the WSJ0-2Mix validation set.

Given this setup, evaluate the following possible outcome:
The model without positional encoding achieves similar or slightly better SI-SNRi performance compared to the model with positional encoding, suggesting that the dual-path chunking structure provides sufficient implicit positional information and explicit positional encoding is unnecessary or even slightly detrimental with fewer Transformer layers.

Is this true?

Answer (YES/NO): NO